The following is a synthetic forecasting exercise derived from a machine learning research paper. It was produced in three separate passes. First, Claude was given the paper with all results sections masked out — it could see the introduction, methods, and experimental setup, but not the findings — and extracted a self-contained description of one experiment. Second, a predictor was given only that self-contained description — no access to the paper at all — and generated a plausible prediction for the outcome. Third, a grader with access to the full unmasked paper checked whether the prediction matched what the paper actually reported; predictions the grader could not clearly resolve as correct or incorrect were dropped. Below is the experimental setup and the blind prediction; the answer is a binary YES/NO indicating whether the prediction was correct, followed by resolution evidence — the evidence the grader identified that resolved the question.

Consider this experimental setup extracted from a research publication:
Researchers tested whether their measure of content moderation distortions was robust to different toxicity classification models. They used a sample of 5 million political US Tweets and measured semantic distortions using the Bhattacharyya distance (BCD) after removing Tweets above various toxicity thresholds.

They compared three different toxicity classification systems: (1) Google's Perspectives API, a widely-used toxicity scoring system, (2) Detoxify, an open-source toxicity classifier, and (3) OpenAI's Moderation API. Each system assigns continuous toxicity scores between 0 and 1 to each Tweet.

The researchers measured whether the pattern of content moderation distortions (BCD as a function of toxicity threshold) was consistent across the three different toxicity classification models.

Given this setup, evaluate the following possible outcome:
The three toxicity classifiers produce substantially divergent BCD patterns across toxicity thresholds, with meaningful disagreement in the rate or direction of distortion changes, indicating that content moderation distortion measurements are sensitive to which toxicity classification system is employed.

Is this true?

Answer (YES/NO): NO